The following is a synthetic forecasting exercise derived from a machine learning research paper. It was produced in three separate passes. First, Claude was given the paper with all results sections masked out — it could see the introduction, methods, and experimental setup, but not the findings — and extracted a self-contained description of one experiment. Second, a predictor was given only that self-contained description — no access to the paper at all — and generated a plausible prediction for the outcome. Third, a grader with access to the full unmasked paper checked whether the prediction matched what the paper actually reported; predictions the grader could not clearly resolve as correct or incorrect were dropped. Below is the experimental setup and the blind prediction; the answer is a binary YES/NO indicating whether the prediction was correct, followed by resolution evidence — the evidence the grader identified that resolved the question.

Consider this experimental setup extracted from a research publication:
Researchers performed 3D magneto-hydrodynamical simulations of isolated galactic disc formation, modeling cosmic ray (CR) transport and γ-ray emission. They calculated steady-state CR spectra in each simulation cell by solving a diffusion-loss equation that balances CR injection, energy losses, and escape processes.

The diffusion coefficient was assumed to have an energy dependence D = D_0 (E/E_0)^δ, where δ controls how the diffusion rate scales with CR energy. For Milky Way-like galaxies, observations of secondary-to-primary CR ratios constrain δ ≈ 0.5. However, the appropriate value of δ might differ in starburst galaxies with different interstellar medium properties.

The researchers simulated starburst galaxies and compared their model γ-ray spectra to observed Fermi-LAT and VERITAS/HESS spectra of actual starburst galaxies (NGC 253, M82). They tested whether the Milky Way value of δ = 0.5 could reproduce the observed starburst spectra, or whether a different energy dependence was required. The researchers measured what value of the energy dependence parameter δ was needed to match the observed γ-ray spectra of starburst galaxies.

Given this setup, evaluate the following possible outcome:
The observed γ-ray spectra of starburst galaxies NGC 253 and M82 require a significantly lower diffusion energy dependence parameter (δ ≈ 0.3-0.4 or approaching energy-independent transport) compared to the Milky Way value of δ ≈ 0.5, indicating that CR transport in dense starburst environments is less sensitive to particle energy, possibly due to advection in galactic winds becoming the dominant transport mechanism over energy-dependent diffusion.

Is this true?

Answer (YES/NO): YES